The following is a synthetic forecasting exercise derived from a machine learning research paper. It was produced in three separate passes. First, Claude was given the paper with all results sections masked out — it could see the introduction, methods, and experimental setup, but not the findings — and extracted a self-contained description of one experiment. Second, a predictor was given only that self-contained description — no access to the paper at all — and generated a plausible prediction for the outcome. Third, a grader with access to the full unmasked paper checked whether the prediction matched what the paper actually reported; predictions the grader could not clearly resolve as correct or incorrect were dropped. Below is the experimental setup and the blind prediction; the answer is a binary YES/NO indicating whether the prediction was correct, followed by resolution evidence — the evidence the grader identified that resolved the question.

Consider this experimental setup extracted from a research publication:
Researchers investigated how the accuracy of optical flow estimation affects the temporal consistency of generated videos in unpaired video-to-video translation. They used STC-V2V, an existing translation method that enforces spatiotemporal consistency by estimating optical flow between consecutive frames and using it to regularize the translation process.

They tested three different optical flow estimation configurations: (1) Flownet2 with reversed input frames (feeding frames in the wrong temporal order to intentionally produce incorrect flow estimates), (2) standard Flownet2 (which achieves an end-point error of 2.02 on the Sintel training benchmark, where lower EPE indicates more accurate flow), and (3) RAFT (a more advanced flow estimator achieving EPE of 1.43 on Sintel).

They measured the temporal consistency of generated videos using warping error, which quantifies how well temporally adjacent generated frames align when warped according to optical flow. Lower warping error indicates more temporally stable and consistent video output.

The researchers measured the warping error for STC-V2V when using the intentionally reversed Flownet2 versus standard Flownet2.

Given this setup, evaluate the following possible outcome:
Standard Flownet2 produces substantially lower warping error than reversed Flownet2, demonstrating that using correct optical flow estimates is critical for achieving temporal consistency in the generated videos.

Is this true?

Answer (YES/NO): YES